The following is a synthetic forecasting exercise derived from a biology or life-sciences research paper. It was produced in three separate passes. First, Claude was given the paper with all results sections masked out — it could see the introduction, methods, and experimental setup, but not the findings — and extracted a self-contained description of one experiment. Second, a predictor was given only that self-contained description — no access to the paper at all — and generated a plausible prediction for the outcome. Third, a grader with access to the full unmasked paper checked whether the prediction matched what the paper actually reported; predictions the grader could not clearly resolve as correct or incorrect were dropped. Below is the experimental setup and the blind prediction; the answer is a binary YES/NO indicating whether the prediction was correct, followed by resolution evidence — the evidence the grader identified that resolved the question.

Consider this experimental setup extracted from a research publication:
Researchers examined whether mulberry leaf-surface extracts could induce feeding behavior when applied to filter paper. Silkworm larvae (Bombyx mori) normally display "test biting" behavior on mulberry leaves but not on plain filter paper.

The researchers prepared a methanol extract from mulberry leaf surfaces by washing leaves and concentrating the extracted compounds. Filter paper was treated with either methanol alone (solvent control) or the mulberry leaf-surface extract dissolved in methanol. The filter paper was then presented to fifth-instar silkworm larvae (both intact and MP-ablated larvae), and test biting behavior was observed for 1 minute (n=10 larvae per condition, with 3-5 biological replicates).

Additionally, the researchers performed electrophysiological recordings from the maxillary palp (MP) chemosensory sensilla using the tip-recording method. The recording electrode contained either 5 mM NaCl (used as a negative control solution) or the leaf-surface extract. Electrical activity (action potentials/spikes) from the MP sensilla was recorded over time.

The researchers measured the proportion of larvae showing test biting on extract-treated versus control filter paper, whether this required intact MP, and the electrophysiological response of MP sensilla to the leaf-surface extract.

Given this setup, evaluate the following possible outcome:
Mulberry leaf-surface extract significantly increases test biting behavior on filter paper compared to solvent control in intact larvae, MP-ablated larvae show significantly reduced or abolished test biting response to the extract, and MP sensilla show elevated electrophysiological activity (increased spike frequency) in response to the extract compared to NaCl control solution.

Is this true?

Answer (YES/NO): YES